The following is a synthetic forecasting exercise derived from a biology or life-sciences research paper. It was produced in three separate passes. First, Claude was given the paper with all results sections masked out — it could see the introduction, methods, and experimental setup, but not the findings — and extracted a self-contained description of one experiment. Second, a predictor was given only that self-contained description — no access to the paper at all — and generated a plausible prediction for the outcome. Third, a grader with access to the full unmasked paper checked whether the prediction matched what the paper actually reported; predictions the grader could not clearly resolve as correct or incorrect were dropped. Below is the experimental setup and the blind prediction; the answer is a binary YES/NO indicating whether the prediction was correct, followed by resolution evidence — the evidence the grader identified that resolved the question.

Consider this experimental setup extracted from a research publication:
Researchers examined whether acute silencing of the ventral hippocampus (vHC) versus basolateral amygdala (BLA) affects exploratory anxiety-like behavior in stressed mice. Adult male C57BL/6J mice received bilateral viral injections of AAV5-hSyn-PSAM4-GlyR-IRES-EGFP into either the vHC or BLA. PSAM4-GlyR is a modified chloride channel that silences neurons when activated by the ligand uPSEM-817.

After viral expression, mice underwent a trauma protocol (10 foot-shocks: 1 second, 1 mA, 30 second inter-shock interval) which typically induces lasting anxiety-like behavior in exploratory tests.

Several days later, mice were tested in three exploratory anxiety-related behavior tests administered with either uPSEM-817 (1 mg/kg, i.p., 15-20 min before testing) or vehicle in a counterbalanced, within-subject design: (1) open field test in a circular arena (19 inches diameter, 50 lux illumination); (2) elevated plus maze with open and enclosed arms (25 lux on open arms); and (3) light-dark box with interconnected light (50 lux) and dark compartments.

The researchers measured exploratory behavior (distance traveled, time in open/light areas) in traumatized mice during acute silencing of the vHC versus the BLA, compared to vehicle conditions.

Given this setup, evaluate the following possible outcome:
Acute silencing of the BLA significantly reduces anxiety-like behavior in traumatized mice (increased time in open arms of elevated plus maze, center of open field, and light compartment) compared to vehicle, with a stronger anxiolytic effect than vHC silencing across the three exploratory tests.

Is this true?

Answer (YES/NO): NO